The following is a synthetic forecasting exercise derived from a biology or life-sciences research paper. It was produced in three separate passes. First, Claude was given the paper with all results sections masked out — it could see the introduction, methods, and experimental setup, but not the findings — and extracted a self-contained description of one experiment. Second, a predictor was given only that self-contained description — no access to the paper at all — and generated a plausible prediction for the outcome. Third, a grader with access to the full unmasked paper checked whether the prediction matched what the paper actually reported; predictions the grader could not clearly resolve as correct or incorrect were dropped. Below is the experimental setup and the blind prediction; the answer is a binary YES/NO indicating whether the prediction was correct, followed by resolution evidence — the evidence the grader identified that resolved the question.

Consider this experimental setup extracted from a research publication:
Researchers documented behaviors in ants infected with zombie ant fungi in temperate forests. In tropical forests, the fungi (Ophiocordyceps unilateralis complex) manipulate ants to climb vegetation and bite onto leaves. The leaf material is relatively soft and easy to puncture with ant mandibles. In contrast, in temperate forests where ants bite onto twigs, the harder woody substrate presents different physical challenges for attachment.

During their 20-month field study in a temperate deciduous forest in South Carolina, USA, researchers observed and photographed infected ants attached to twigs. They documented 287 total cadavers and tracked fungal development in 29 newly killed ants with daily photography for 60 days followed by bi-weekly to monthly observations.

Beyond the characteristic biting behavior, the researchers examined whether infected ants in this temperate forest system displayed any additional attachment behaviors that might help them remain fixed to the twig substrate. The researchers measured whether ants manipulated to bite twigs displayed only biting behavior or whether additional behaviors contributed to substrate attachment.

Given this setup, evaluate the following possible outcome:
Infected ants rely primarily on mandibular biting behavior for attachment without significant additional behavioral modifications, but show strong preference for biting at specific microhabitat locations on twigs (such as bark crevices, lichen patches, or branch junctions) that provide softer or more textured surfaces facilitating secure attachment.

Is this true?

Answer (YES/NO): NO